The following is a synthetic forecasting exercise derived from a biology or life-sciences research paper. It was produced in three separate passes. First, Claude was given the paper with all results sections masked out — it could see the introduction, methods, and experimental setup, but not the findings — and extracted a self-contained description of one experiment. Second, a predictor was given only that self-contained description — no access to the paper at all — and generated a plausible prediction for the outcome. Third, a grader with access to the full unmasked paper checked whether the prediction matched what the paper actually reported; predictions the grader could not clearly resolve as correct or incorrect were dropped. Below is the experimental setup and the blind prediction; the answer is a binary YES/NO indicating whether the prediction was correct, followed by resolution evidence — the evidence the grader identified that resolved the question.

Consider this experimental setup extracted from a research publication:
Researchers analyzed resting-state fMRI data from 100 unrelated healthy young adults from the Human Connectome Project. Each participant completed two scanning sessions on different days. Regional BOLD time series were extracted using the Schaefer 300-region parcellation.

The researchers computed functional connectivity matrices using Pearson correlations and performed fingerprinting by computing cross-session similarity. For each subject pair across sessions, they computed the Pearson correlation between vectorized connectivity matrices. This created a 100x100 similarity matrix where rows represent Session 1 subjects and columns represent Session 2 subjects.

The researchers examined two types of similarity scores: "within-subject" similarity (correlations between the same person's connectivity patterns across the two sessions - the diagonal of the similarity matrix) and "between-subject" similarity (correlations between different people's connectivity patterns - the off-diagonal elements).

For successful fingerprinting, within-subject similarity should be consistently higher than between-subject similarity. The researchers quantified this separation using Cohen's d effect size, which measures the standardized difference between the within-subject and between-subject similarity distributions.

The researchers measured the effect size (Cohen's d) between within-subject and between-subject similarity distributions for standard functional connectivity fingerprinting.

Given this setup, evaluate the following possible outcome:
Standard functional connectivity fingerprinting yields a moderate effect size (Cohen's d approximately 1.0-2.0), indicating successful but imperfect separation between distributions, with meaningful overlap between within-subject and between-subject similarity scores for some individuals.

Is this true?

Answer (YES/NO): NO